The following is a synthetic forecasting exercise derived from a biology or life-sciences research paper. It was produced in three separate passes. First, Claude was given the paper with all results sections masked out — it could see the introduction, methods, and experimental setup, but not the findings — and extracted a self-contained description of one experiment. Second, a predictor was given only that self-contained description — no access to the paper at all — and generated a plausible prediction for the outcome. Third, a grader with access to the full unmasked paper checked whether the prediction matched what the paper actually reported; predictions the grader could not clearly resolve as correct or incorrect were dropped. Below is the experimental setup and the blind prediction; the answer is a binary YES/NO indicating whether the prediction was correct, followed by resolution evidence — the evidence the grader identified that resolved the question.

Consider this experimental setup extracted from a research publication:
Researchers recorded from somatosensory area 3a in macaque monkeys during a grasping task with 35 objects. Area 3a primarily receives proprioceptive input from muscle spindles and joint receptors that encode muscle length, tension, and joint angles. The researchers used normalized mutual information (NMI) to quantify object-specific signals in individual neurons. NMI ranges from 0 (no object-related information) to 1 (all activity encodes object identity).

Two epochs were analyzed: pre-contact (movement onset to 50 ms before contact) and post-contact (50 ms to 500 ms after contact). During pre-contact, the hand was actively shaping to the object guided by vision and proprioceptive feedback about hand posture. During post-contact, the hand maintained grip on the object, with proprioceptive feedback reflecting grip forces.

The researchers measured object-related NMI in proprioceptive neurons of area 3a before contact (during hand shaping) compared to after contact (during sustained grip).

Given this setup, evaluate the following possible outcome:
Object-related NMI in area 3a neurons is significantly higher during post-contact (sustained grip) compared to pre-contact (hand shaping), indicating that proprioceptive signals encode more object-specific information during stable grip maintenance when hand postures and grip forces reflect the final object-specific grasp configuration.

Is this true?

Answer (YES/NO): NO